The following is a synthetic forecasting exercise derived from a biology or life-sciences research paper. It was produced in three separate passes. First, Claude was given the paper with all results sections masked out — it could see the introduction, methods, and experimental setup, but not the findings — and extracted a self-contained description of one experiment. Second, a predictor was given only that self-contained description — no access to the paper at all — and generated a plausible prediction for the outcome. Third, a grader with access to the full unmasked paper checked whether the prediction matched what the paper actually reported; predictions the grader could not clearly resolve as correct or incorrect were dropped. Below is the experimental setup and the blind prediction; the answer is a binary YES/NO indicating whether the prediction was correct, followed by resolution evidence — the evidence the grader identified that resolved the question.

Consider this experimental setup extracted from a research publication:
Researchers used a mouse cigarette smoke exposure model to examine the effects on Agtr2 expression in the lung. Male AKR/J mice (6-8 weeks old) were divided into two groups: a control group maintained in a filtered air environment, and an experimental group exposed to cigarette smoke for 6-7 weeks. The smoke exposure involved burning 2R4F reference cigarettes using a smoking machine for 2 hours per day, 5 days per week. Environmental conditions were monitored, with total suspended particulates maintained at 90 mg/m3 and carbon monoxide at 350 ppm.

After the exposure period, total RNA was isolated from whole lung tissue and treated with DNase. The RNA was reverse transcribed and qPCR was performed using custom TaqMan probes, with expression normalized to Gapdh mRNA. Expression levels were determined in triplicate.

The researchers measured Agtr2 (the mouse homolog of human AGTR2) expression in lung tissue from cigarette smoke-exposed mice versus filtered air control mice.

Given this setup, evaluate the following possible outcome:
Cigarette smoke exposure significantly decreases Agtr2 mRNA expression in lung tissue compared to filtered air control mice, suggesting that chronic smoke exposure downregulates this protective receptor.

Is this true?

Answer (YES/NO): NO